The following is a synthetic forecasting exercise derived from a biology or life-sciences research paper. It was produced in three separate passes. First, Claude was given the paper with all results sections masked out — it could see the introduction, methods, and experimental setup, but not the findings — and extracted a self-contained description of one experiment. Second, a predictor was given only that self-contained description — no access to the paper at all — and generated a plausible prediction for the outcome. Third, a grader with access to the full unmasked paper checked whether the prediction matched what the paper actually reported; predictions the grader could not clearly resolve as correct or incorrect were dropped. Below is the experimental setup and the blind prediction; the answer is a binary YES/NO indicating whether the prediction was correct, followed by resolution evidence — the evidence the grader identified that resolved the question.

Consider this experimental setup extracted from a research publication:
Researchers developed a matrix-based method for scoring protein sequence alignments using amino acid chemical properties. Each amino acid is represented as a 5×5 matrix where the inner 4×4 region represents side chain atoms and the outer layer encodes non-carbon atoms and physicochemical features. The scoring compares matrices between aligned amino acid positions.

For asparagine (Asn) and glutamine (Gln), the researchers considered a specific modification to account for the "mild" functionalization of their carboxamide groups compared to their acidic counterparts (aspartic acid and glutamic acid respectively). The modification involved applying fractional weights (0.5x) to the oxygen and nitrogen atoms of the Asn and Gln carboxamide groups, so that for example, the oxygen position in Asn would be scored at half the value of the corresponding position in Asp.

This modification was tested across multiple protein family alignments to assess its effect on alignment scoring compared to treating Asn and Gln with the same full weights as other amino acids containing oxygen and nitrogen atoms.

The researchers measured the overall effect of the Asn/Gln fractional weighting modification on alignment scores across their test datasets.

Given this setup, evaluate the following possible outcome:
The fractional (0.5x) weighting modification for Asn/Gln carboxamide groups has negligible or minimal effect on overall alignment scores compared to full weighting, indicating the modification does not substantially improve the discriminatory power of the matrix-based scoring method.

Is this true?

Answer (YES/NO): YES